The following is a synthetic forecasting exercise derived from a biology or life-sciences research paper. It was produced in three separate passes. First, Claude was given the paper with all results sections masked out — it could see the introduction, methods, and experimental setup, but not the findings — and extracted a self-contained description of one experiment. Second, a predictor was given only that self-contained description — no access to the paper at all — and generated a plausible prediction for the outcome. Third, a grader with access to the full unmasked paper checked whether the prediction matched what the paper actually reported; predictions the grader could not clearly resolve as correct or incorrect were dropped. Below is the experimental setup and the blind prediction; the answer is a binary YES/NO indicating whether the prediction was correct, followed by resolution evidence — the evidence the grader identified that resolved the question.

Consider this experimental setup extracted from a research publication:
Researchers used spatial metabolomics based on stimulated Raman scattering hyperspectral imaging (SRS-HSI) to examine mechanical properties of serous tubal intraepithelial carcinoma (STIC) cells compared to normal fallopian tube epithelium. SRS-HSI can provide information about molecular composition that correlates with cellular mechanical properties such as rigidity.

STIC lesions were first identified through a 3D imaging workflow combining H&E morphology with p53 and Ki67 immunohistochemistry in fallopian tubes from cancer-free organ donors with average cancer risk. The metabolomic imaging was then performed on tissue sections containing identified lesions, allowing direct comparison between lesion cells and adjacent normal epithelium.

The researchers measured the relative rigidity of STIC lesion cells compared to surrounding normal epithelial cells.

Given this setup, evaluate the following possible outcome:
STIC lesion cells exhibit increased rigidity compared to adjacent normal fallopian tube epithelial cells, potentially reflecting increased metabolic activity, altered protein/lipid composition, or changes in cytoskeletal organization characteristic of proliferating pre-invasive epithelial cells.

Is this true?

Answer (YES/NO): YES